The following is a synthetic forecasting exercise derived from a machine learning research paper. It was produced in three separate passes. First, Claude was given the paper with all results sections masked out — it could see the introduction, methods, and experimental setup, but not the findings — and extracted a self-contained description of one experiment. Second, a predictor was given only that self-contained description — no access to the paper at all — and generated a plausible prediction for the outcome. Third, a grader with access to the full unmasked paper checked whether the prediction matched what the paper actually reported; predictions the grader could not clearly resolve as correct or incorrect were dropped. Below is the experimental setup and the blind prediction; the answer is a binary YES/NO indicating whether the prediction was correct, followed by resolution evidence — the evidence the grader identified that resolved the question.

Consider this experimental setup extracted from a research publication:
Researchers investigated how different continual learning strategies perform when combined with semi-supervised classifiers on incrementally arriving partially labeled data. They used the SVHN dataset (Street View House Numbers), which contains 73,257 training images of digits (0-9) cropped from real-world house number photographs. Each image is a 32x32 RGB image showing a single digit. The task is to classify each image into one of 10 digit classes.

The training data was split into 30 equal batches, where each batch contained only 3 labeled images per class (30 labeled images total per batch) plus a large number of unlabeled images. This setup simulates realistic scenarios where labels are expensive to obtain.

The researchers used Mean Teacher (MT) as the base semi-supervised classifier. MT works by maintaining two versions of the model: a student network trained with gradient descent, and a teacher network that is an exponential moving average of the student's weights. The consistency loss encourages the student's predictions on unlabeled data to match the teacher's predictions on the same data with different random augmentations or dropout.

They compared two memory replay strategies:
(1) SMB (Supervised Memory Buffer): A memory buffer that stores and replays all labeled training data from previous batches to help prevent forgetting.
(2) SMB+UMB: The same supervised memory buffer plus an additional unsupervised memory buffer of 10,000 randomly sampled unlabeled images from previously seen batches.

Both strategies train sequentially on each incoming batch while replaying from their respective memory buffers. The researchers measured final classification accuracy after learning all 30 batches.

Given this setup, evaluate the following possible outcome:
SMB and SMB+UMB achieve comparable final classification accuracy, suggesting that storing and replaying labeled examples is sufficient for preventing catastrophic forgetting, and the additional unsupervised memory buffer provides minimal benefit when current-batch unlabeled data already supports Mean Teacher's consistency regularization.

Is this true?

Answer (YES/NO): NO